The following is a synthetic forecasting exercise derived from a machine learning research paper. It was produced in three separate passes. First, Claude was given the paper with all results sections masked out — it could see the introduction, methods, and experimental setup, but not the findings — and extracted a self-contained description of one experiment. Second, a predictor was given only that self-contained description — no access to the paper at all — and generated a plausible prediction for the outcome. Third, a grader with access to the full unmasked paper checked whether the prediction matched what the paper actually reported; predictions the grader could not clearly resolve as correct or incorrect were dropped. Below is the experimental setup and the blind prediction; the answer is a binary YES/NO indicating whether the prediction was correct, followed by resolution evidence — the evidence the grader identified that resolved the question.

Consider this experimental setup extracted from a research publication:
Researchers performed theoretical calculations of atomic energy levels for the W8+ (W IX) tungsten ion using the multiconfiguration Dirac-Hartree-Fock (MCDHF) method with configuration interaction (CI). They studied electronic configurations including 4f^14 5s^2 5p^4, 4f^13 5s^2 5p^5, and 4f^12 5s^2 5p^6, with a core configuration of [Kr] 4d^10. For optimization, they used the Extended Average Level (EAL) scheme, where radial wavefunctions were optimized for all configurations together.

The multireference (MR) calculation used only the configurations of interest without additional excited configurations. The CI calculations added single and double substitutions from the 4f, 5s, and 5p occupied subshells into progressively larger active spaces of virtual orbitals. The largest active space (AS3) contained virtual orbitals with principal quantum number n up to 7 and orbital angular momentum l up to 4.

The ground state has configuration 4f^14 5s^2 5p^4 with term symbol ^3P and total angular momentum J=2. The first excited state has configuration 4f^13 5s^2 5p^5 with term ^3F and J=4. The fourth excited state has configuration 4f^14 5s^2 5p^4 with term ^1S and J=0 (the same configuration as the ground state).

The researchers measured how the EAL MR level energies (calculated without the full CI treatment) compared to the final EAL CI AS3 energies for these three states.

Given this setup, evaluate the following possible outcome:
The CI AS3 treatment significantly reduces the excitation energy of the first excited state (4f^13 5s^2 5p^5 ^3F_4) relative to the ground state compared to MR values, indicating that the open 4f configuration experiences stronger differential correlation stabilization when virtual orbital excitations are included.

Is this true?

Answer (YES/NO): NO